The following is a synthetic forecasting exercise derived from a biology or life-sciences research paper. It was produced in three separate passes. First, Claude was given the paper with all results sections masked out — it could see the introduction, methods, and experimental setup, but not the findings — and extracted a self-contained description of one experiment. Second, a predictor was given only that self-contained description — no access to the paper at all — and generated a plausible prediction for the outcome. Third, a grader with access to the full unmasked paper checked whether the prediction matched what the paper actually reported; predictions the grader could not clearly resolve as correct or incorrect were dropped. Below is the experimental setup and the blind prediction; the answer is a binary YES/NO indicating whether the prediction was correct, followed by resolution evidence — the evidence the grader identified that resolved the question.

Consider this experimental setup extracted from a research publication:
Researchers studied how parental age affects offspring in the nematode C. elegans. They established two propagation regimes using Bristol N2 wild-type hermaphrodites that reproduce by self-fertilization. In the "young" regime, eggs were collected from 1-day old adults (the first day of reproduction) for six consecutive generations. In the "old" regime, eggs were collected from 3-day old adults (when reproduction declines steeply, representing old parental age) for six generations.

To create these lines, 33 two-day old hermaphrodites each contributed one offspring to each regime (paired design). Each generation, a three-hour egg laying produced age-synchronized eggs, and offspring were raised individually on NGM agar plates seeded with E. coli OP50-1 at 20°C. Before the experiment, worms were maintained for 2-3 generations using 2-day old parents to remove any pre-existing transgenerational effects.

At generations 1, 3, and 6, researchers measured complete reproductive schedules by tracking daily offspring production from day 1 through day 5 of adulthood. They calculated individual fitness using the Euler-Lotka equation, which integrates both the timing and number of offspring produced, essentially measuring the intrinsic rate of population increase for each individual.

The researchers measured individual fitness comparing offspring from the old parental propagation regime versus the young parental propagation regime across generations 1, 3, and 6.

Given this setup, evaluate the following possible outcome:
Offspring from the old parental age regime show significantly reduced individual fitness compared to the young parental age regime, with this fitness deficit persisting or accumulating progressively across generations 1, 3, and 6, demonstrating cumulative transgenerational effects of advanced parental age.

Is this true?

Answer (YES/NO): NO